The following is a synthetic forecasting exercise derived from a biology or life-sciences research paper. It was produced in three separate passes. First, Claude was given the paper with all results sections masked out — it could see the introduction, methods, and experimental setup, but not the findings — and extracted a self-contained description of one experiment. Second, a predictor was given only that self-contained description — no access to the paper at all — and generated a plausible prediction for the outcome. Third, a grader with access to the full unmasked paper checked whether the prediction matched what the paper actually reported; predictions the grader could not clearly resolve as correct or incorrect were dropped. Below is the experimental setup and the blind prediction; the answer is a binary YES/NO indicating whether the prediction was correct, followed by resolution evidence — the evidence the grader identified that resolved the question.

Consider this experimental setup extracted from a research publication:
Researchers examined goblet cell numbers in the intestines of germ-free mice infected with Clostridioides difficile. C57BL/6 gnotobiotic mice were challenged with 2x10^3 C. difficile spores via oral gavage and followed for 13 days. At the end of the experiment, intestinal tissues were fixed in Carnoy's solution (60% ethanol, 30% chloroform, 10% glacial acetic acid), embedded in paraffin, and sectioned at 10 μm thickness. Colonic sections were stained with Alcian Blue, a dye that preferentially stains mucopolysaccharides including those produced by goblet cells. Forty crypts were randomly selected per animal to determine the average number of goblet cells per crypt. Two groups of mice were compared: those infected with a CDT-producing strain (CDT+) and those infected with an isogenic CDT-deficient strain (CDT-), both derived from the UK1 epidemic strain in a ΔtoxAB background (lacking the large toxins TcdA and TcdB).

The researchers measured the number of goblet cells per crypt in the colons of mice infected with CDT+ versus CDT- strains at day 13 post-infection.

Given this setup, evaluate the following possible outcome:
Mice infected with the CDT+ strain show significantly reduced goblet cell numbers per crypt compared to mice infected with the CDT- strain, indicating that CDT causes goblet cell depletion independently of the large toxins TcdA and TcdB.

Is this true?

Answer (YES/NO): YES